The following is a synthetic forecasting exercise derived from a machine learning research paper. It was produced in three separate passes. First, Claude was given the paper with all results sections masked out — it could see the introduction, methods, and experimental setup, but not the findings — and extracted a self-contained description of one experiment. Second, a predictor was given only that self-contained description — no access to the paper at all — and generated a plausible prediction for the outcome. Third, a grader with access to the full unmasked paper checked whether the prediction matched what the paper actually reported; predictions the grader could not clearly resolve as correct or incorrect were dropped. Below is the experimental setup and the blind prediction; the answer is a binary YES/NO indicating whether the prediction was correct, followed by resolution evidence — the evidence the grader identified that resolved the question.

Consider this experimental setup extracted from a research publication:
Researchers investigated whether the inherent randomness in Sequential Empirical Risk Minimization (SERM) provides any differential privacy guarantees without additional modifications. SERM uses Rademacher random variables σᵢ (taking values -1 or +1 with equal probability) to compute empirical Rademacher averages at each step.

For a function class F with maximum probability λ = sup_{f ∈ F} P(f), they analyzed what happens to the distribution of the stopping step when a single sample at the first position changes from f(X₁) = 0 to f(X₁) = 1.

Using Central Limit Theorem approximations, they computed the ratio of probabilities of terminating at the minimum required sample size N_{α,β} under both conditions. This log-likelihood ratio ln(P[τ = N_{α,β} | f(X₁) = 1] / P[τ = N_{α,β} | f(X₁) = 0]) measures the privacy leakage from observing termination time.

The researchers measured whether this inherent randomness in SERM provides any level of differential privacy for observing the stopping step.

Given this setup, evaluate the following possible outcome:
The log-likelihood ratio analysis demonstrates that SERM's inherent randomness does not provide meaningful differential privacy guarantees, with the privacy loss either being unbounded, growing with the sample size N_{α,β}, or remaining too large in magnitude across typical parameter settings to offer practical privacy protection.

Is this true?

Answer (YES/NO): NO